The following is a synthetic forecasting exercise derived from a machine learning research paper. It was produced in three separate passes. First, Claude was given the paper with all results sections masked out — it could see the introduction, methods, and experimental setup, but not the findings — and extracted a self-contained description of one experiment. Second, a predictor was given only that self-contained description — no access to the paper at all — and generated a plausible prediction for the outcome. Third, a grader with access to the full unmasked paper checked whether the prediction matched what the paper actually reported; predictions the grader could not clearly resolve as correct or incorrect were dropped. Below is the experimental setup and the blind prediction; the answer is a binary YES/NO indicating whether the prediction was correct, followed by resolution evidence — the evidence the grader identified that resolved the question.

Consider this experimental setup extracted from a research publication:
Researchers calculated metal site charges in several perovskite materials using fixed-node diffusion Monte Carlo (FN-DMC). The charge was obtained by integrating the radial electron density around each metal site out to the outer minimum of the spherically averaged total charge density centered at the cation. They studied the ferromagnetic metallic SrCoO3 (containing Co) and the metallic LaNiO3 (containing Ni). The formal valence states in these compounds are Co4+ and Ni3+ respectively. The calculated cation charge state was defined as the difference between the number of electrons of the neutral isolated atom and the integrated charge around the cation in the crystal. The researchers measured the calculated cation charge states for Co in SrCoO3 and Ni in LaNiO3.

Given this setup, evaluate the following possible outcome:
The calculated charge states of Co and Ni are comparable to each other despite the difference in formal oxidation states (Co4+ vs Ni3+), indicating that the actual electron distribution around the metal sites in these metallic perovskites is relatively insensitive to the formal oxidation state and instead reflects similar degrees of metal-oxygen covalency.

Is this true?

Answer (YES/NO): NO